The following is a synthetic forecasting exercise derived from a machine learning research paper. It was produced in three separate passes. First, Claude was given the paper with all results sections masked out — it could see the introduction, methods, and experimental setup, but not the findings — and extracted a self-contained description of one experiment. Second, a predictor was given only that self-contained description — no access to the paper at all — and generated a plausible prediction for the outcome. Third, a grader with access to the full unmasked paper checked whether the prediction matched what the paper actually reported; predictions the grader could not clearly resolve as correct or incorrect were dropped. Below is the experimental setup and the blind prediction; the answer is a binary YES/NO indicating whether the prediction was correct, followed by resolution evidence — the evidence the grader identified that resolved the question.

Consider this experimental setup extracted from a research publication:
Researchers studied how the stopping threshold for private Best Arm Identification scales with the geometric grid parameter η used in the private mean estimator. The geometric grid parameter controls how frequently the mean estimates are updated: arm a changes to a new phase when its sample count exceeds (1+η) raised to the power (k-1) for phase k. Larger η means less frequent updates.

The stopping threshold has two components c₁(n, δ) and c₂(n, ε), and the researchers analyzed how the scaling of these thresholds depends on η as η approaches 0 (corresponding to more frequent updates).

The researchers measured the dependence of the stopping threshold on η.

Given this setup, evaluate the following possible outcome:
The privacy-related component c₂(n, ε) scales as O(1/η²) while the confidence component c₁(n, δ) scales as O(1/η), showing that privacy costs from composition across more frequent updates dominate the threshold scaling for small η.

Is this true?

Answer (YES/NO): NO